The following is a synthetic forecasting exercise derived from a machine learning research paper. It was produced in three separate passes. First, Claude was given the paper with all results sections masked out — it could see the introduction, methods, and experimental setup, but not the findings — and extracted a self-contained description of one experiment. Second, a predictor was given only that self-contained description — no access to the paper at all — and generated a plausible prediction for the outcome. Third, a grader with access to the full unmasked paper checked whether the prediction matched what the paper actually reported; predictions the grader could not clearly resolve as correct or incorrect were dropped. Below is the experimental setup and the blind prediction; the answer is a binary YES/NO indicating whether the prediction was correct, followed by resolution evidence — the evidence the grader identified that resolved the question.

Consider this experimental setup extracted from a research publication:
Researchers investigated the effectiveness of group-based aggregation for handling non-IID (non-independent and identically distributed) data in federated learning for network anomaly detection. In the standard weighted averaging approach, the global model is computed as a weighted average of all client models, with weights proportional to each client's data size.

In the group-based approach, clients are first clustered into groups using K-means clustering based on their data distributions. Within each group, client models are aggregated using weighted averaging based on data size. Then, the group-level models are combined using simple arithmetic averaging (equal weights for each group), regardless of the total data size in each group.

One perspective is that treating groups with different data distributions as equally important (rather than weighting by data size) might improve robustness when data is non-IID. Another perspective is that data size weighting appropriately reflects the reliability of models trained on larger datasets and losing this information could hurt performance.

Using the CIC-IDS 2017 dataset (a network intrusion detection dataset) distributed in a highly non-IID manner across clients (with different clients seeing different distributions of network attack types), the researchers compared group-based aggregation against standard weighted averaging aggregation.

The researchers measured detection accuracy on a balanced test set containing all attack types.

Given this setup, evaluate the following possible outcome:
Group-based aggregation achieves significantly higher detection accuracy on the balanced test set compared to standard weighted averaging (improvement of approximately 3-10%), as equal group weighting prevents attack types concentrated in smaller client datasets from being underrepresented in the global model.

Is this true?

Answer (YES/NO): NO